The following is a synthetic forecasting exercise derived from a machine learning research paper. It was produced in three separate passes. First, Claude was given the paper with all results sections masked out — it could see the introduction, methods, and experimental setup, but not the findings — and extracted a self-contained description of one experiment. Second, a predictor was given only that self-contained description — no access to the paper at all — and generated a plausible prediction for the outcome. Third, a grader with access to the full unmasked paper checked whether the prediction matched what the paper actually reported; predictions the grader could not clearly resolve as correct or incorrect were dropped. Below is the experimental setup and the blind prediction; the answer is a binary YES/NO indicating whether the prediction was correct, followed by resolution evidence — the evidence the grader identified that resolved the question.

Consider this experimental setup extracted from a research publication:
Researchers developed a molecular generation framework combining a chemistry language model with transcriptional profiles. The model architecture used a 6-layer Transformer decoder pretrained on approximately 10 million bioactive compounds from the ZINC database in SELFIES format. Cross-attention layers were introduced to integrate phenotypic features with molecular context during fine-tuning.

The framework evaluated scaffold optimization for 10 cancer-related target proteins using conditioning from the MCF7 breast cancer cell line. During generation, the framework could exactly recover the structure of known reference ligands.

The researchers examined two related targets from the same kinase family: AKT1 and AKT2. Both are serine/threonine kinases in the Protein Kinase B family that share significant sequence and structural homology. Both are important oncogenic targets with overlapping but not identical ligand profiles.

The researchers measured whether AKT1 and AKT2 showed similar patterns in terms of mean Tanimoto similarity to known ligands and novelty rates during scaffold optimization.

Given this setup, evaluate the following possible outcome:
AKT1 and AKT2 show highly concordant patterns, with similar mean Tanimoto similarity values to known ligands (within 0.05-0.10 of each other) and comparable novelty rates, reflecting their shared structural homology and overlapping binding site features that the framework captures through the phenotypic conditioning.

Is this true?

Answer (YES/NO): NO